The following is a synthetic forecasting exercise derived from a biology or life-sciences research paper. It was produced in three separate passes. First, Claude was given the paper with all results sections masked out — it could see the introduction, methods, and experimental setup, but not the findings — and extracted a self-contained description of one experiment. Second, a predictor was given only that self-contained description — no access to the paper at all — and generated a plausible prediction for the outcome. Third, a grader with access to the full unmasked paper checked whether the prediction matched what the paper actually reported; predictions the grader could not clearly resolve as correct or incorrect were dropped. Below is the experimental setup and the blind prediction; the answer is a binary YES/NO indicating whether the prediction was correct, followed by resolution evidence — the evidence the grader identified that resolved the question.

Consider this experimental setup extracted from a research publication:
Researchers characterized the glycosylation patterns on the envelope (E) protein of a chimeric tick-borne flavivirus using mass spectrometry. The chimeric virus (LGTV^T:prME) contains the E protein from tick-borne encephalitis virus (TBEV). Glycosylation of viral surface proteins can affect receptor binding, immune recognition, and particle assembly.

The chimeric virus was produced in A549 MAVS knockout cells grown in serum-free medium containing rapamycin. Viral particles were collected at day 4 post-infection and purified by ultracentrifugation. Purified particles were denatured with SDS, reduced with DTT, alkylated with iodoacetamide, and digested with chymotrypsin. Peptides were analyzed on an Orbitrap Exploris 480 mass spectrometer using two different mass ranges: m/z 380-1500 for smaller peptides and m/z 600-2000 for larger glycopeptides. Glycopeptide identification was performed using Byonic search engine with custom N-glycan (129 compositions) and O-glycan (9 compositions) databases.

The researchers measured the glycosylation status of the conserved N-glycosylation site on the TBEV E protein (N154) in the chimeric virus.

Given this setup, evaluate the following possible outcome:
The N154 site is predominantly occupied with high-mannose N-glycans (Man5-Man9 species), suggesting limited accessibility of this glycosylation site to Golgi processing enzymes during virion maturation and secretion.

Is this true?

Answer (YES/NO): YES